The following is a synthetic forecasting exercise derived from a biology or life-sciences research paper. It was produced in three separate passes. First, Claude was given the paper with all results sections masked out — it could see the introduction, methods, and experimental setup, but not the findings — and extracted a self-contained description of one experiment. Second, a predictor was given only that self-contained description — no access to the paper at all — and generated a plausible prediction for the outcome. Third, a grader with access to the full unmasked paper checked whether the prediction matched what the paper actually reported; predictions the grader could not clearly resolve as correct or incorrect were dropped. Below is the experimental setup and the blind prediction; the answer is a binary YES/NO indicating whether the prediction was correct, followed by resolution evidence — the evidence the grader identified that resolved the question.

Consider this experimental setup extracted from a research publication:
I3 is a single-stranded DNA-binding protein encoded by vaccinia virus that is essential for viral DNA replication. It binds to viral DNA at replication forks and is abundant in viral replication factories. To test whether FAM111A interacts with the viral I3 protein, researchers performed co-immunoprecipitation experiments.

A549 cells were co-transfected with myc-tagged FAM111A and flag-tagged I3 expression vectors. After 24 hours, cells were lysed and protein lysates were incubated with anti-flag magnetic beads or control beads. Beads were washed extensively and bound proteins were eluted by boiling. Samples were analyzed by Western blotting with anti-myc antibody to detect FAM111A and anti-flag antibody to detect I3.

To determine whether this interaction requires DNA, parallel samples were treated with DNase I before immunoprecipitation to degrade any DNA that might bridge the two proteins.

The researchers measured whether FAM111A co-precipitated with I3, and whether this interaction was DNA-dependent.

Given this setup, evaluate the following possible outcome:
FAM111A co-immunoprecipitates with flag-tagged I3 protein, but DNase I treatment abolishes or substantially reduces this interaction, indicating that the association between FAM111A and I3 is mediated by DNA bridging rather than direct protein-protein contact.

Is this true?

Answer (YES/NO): YES